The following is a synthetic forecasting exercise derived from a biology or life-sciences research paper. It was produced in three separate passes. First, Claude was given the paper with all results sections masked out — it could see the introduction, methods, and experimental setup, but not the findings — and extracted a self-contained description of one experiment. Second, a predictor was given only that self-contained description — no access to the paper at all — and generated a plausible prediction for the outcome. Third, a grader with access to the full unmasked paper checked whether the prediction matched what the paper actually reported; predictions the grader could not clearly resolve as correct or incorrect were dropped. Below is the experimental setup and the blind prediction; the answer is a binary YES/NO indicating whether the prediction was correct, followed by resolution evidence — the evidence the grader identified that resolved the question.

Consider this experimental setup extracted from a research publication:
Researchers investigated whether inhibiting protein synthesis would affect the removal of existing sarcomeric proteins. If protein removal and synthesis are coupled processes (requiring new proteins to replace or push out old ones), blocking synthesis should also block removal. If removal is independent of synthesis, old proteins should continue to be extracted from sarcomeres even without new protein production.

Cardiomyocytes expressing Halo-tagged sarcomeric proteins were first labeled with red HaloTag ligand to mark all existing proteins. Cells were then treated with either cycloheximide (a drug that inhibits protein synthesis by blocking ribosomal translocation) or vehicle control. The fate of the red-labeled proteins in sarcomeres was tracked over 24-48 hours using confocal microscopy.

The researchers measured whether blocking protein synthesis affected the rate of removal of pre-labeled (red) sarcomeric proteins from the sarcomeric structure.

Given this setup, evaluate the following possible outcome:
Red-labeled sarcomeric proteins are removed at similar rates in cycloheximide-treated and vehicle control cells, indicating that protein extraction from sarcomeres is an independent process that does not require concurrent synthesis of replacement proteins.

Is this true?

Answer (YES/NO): YES